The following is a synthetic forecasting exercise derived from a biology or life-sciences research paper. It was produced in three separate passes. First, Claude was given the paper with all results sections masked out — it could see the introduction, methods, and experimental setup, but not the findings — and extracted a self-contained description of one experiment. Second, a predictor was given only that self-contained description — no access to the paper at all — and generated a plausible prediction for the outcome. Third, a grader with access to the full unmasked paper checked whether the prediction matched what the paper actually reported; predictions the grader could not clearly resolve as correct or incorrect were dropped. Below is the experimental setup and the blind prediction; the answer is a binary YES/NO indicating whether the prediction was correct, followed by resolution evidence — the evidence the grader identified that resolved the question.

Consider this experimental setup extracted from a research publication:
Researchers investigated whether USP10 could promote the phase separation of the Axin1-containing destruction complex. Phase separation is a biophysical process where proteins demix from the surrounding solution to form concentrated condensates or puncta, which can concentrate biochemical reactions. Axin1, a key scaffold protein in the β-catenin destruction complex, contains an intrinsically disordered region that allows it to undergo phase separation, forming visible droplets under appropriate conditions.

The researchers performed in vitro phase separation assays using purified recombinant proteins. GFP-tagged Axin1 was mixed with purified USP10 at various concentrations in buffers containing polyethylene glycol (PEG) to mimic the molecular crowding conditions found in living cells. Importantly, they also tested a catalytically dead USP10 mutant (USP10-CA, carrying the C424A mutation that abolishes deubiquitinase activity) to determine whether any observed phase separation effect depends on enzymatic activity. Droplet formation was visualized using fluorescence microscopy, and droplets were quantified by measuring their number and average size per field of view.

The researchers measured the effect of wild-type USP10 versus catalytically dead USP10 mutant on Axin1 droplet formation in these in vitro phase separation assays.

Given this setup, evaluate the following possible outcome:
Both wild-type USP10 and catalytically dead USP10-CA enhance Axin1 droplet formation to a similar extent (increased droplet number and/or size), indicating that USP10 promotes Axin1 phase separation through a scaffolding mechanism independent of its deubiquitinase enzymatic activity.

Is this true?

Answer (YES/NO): YES